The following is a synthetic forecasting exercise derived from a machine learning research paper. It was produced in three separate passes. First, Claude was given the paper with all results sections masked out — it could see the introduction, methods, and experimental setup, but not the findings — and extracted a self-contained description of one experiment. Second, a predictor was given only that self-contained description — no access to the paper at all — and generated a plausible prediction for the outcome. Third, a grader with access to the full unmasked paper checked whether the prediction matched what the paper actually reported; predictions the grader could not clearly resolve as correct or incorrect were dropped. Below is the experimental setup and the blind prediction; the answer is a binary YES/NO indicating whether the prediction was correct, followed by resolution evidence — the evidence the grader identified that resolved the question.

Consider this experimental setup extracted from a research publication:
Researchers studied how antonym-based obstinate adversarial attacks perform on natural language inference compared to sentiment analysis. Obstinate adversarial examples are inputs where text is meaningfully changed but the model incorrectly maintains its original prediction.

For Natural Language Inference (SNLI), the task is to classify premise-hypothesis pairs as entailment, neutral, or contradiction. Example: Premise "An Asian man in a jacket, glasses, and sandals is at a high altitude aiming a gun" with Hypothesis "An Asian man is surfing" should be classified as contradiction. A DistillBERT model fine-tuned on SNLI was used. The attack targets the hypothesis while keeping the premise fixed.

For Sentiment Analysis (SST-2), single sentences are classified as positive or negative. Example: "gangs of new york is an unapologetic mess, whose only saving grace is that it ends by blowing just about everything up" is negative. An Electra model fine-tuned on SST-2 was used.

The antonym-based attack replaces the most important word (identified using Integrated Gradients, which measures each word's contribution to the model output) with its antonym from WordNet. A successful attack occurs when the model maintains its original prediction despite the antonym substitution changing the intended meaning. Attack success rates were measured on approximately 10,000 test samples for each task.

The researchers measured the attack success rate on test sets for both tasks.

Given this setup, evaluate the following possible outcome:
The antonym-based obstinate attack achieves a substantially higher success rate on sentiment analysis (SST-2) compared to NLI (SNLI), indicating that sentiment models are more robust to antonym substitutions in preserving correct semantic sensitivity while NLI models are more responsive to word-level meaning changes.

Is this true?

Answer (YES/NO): YES